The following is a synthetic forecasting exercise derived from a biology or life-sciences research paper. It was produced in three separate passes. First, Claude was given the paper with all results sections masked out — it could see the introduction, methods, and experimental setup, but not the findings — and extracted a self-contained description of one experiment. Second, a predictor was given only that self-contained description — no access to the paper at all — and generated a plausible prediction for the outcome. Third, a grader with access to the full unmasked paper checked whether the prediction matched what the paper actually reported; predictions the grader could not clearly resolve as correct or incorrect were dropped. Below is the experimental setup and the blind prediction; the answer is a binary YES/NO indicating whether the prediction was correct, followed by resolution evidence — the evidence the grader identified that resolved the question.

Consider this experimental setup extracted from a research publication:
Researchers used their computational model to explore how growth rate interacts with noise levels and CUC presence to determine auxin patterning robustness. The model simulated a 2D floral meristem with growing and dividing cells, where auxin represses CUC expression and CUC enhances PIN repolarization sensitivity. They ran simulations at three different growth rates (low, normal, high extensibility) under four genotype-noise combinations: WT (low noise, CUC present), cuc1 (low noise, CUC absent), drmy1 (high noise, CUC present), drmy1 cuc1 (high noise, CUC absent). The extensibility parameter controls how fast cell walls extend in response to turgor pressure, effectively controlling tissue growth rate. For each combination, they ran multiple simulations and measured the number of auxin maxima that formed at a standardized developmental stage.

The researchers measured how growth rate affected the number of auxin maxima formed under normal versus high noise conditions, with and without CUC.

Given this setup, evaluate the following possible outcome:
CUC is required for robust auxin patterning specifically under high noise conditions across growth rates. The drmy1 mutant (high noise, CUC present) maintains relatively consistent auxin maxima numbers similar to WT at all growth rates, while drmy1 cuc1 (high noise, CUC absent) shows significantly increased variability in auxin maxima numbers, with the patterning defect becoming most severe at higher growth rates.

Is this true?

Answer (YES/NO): NO